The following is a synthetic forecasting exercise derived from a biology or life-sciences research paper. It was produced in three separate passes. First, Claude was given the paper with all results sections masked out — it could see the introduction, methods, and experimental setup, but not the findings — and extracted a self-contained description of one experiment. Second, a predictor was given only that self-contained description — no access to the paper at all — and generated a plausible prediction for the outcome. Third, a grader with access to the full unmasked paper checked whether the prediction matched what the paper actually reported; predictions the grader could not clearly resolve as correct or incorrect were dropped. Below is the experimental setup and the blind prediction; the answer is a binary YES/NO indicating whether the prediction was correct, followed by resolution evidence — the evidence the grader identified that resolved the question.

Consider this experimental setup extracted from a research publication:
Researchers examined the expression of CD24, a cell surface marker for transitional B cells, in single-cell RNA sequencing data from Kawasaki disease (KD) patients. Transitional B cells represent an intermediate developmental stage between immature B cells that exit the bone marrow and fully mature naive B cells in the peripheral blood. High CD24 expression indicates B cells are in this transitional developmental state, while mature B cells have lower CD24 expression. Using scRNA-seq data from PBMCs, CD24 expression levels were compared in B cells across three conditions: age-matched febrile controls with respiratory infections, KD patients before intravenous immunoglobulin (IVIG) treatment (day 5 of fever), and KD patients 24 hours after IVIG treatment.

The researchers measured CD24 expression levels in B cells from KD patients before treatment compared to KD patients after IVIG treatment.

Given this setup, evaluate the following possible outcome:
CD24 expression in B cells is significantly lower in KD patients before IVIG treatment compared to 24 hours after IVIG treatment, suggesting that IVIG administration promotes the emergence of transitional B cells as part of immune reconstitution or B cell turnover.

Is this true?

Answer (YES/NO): NO